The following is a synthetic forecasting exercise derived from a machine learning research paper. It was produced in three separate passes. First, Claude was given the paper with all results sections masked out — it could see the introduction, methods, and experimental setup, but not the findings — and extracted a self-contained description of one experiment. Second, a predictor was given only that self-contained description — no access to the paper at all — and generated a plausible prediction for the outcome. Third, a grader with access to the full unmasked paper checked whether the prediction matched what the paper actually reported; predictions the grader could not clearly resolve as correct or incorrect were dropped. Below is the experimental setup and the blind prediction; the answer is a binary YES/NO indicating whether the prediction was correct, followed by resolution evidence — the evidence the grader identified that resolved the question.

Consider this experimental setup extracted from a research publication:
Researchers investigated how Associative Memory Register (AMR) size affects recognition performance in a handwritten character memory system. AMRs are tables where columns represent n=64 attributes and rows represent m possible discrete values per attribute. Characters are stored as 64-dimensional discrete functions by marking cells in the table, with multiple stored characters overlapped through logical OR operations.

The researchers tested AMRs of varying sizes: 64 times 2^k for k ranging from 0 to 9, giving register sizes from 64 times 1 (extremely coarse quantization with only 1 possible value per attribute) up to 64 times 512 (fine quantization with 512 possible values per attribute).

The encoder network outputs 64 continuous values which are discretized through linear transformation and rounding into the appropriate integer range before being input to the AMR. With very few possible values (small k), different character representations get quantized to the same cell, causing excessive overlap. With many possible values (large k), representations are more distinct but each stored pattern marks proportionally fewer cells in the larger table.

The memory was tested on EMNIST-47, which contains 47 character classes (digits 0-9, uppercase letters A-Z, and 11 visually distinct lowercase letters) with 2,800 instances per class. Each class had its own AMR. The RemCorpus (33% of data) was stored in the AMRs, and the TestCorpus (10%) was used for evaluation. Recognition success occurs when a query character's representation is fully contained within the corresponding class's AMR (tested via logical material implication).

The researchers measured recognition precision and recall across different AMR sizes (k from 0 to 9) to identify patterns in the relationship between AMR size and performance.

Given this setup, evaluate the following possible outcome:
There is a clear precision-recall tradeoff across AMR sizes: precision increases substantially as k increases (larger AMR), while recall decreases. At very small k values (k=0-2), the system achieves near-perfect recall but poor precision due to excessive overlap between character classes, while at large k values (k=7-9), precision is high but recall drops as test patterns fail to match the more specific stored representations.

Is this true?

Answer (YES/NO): YES